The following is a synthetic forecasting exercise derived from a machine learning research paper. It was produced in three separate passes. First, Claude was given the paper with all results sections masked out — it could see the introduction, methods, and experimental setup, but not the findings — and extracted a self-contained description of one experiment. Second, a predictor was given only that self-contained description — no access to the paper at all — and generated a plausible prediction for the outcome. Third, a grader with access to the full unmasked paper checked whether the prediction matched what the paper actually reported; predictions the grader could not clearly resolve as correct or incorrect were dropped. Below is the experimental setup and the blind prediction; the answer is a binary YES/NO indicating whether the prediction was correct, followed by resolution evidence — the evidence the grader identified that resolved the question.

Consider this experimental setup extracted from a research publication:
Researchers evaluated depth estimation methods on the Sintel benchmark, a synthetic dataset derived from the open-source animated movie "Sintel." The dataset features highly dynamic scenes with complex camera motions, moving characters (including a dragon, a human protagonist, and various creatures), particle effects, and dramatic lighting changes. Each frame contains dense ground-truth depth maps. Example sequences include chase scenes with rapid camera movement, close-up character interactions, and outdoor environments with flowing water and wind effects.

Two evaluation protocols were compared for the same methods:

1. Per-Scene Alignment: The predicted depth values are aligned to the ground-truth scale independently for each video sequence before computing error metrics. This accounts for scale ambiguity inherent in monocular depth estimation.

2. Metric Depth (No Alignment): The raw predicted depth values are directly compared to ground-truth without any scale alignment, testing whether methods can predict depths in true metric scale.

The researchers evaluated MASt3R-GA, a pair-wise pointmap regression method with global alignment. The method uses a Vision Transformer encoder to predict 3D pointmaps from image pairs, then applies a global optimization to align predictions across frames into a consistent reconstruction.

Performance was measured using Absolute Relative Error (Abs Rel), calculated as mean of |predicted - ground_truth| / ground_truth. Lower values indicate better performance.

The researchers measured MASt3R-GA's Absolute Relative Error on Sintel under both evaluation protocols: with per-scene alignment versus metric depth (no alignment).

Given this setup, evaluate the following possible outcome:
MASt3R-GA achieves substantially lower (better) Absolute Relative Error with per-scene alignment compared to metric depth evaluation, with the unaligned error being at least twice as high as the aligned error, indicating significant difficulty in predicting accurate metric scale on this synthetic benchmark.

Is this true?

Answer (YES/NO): NO